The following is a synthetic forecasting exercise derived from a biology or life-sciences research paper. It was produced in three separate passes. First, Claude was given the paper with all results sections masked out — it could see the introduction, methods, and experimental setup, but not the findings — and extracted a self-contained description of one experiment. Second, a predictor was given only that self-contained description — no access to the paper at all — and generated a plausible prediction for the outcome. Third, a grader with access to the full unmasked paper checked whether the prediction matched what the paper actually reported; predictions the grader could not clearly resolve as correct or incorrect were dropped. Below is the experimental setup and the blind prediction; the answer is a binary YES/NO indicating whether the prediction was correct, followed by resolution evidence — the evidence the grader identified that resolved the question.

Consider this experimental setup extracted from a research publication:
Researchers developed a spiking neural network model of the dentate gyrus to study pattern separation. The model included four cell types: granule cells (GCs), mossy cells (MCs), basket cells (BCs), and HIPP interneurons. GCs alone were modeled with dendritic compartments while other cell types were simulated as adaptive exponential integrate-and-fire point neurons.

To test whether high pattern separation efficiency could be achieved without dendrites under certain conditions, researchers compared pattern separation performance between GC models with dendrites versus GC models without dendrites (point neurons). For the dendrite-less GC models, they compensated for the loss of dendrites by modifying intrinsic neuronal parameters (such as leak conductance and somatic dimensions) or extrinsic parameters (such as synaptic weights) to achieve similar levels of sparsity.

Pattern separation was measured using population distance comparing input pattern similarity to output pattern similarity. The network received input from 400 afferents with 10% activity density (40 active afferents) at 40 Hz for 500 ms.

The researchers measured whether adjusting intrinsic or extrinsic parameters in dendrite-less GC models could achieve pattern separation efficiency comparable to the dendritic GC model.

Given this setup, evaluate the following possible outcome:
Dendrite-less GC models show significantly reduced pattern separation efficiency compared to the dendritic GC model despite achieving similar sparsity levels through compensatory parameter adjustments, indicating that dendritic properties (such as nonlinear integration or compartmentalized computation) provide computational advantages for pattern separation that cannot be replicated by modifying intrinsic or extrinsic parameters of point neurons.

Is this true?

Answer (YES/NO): NO